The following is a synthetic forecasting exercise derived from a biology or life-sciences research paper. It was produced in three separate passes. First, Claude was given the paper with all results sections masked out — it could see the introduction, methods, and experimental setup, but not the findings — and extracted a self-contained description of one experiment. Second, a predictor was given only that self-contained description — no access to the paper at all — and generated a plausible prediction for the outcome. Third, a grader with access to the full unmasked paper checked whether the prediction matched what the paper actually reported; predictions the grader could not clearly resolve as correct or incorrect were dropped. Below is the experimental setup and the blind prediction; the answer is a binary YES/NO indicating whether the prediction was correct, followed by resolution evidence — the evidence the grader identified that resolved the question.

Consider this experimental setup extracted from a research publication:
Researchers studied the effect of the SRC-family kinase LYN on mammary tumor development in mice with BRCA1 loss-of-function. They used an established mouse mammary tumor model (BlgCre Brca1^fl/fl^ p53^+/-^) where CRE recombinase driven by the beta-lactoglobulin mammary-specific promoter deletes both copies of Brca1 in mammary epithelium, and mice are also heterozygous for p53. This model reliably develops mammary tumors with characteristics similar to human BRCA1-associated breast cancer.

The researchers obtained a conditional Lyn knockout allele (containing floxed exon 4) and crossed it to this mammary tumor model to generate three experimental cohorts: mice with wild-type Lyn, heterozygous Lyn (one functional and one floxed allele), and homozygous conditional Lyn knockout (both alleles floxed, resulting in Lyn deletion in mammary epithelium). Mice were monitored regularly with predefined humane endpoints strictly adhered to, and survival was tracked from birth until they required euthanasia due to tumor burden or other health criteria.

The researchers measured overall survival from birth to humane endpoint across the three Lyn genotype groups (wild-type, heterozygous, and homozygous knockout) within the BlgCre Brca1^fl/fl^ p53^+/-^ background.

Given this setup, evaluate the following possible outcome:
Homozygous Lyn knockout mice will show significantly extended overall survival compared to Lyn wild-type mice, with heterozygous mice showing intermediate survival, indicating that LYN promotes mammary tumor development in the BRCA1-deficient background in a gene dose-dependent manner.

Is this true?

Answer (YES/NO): NO